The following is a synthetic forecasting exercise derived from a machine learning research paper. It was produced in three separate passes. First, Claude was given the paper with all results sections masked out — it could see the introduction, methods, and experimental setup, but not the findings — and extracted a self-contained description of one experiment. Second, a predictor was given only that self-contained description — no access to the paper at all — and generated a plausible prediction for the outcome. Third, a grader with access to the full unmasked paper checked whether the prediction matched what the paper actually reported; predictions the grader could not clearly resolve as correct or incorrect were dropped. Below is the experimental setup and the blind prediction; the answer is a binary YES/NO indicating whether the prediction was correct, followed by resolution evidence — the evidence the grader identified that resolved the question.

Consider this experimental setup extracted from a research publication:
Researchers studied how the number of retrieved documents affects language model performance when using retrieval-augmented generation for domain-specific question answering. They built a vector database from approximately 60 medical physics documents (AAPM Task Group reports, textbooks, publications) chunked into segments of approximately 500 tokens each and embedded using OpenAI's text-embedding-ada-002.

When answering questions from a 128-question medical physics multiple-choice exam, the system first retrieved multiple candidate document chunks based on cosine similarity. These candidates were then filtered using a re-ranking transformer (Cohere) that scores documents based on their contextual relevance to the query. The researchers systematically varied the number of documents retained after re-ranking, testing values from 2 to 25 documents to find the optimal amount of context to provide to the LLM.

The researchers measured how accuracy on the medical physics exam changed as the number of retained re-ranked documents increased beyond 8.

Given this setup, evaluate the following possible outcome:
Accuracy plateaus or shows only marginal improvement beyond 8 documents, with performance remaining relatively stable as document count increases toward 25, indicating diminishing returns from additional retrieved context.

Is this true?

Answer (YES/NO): NO